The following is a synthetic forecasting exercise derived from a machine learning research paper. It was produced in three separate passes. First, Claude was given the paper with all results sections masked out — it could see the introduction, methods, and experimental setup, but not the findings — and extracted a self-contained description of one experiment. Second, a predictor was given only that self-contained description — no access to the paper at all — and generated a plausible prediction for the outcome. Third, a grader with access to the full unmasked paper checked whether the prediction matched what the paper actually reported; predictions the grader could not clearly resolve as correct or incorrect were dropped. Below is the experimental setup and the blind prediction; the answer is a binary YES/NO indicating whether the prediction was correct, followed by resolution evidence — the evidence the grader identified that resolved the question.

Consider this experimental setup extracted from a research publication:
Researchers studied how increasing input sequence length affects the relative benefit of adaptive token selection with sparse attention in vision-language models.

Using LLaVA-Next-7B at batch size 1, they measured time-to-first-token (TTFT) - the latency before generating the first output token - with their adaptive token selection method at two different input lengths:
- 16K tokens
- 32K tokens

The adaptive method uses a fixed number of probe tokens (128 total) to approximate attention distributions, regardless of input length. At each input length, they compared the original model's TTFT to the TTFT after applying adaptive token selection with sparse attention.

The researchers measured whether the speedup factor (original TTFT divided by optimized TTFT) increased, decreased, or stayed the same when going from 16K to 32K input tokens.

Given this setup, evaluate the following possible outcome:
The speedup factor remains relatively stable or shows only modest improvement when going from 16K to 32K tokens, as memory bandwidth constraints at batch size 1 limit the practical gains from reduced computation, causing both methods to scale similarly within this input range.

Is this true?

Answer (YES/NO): NO